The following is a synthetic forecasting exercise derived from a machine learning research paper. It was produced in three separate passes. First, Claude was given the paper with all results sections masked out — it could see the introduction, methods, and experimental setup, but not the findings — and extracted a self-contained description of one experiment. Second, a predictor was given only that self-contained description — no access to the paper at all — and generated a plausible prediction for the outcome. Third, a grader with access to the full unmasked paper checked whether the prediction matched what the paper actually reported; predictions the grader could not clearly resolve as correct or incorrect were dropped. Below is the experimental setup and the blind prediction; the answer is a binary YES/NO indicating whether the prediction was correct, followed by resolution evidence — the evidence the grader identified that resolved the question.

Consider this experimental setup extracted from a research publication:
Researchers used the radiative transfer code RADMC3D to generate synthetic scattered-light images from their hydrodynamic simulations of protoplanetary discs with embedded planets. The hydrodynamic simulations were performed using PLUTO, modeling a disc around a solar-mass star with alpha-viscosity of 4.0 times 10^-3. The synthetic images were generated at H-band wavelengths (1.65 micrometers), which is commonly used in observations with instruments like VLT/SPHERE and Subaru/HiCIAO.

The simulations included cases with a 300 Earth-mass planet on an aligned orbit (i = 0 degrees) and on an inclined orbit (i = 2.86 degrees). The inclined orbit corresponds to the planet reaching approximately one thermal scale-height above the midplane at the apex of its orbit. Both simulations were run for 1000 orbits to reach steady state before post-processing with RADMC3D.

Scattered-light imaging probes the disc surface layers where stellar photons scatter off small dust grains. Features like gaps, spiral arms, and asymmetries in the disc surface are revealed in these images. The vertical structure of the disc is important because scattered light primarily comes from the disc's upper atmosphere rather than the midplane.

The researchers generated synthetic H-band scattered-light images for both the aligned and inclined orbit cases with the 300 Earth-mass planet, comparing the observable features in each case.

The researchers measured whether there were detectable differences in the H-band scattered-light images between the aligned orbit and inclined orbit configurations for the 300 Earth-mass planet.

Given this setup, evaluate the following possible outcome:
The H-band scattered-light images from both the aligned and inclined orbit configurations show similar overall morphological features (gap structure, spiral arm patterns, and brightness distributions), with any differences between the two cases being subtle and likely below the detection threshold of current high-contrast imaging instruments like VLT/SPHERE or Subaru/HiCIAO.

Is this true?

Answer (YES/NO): NO